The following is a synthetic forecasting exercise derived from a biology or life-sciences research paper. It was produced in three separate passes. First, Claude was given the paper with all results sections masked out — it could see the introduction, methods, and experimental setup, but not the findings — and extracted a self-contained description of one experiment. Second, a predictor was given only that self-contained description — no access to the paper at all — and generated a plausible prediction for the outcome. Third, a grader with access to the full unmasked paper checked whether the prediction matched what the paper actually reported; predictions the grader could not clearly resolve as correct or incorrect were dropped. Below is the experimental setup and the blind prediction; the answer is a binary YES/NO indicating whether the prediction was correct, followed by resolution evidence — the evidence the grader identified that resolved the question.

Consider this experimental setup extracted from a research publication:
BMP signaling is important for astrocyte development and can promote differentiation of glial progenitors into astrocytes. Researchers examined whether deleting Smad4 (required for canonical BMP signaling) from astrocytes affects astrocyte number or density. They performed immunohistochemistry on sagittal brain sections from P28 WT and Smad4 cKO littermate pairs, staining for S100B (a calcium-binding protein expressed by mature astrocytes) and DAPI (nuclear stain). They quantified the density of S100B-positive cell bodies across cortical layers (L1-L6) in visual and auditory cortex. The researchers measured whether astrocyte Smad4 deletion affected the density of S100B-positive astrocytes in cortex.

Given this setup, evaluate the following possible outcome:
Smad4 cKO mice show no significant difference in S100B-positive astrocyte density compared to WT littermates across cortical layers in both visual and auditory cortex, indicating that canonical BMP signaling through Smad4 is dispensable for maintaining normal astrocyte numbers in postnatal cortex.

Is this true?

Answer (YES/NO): NO